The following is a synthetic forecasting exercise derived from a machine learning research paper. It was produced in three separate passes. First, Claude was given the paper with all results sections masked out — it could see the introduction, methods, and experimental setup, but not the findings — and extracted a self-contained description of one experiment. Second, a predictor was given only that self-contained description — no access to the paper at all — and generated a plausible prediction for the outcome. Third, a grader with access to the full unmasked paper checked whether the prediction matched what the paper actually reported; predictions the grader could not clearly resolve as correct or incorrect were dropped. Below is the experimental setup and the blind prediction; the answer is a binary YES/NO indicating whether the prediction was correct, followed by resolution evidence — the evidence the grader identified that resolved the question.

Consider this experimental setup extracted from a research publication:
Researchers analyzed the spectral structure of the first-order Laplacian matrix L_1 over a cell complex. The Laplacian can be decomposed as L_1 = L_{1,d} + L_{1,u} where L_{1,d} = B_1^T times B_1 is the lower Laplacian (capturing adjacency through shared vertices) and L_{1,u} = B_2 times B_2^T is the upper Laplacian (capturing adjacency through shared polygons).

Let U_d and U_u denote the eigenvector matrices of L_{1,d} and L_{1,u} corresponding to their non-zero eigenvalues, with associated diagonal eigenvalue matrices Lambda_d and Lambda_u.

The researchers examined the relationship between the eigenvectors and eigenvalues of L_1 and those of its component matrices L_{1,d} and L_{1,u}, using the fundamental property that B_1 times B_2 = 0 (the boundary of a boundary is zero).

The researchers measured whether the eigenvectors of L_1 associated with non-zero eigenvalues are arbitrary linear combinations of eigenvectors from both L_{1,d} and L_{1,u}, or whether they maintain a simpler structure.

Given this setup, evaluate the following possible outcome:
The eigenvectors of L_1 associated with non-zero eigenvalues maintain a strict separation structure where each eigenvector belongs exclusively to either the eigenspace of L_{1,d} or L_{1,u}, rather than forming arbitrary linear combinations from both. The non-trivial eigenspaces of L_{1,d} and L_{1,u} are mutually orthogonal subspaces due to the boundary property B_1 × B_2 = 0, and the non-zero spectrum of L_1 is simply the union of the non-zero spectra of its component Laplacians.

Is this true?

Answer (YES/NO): YES